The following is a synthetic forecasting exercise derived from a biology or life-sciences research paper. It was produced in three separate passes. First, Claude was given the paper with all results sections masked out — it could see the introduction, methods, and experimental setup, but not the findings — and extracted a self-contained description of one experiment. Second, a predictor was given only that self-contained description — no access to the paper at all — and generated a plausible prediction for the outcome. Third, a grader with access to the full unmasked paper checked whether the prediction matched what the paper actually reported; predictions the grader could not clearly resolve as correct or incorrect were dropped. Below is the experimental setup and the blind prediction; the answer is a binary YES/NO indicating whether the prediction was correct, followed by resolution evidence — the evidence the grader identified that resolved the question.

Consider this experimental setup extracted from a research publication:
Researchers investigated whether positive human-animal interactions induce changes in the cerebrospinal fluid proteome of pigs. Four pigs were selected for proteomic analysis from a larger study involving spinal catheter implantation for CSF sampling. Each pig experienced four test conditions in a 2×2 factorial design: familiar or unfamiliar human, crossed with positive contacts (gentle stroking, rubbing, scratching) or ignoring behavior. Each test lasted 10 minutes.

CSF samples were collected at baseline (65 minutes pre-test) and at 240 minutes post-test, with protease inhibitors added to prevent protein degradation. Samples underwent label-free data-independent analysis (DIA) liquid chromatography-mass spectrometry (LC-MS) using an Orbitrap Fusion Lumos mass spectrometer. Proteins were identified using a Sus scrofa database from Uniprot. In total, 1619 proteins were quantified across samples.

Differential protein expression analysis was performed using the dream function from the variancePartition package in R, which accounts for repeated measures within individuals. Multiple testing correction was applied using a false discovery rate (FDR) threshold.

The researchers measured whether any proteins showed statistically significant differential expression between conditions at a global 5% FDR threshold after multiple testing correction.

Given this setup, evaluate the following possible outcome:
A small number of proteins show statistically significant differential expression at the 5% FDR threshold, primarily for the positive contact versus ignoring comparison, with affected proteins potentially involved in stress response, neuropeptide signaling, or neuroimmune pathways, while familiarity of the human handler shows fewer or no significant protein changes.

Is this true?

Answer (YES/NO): NO